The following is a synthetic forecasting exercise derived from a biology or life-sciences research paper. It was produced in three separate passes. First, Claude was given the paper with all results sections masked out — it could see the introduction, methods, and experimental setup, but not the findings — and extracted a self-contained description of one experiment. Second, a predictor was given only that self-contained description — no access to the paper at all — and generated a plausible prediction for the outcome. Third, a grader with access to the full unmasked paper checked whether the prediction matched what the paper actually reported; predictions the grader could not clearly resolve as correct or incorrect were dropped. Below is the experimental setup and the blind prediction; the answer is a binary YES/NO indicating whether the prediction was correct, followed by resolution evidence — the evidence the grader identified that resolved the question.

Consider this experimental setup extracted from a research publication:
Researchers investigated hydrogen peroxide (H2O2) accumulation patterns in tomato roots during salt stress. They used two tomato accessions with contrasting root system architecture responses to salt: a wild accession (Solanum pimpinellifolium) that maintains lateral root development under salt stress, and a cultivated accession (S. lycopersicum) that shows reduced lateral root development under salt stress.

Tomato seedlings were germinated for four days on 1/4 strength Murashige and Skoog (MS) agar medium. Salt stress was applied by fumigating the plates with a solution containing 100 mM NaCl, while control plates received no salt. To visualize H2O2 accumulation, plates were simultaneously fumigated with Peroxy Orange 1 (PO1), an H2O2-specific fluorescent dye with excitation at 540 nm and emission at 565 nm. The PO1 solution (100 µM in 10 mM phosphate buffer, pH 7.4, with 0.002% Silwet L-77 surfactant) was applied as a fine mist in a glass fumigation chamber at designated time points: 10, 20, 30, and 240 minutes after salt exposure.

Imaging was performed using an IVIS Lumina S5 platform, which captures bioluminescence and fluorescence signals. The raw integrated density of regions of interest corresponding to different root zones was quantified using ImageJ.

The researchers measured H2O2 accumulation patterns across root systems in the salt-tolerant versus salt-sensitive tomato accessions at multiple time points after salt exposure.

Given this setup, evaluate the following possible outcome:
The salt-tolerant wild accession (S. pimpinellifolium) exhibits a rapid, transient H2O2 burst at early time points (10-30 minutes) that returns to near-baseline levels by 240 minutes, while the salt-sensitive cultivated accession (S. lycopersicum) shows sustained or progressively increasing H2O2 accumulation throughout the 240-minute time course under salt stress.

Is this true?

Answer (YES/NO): NO